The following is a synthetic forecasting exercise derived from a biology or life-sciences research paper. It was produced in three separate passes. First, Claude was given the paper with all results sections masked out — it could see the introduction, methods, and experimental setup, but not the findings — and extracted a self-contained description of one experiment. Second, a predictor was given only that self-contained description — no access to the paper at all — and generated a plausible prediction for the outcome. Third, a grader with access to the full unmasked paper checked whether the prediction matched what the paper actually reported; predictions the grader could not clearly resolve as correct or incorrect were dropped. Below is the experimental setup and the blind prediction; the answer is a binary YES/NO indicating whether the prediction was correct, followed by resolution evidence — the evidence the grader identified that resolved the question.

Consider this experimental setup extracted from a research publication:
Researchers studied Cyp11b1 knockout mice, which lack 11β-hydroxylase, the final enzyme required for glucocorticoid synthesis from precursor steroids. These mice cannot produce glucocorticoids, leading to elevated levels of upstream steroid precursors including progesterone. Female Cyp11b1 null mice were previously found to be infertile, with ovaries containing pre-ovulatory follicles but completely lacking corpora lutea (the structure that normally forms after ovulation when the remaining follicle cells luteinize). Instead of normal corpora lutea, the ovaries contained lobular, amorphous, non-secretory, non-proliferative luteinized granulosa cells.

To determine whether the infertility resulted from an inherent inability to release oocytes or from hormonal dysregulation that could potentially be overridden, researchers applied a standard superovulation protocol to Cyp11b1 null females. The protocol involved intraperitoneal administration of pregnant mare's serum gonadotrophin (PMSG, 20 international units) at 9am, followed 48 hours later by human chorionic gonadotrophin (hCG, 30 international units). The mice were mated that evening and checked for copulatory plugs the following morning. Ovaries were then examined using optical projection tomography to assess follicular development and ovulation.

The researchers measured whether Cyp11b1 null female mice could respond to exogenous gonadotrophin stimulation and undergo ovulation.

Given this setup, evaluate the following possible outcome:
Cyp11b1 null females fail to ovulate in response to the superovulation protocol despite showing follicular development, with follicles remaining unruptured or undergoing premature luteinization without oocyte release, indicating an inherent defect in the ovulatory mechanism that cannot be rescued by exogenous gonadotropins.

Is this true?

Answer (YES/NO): NO